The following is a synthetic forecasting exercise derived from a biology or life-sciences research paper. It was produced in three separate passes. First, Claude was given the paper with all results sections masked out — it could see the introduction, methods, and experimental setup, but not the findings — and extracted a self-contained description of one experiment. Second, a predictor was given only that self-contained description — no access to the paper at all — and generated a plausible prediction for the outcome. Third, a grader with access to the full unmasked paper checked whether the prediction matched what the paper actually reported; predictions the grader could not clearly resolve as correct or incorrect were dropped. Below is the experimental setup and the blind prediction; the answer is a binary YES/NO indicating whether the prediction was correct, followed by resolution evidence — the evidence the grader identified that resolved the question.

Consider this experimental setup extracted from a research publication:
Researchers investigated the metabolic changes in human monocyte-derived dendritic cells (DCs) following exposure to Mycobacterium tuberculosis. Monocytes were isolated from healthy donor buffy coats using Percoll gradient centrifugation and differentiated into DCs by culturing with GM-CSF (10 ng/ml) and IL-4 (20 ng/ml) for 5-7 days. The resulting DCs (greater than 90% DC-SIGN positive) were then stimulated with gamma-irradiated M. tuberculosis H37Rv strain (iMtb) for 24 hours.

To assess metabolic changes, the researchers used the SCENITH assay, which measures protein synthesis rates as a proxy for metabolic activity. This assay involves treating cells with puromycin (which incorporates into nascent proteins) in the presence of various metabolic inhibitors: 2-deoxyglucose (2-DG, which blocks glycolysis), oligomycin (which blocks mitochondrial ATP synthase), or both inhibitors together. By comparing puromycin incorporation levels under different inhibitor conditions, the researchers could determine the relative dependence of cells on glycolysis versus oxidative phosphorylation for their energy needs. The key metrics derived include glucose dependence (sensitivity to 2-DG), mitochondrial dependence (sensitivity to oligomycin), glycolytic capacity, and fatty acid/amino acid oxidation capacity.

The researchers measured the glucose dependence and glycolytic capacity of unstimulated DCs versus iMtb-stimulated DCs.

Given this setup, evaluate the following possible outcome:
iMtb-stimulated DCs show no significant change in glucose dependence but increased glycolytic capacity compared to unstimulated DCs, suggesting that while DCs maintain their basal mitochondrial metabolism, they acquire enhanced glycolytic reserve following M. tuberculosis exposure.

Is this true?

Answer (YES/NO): YES